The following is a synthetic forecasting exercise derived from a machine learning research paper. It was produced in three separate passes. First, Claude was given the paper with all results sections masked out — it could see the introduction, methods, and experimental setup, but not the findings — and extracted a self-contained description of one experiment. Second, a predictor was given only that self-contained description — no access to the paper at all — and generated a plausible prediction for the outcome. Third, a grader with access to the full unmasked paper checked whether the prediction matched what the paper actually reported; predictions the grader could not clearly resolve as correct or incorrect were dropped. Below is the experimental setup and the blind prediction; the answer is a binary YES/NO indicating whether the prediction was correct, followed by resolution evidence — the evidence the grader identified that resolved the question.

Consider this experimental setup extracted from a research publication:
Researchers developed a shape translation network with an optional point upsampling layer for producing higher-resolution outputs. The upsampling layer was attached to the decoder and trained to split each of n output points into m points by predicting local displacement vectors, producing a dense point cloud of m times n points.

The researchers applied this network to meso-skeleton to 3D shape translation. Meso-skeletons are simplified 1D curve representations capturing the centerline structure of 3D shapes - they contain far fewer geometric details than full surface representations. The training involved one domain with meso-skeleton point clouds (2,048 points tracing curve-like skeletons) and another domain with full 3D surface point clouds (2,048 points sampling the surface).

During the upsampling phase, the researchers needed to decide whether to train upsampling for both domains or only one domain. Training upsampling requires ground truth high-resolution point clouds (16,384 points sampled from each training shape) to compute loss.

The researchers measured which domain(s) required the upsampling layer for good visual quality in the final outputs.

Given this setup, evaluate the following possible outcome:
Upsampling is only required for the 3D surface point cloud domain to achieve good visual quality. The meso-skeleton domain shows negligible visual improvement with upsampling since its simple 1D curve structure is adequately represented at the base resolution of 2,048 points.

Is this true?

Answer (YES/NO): YES